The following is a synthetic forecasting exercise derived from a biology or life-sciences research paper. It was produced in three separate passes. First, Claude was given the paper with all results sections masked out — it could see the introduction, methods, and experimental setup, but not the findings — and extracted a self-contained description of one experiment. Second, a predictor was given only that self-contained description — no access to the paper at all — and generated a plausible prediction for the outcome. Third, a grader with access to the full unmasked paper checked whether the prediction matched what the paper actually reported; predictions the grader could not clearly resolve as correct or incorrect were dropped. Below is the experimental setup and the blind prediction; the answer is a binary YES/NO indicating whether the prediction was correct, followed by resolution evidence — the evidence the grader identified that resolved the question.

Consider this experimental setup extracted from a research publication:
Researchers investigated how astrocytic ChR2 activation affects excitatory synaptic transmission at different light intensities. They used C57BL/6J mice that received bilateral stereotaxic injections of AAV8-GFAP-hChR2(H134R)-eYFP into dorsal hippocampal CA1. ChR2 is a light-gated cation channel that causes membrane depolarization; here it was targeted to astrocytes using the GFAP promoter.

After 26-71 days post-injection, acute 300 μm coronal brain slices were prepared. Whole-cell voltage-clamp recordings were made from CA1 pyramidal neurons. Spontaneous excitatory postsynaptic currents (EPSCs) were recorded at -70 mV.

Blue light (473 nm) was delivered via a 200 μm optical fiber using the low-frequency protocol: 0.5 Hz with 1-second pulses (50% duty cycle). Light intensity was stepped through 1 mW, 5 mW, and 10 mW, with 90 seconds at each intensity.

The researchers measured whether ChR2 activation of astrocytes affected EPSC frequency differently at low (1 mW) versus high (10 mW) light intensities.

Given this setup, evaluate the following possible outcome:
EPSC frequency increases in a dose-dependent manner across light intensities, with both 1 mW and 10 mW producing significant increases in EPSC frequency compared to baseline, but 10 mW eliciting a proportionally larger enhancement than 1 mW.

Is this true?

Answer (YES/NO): NO